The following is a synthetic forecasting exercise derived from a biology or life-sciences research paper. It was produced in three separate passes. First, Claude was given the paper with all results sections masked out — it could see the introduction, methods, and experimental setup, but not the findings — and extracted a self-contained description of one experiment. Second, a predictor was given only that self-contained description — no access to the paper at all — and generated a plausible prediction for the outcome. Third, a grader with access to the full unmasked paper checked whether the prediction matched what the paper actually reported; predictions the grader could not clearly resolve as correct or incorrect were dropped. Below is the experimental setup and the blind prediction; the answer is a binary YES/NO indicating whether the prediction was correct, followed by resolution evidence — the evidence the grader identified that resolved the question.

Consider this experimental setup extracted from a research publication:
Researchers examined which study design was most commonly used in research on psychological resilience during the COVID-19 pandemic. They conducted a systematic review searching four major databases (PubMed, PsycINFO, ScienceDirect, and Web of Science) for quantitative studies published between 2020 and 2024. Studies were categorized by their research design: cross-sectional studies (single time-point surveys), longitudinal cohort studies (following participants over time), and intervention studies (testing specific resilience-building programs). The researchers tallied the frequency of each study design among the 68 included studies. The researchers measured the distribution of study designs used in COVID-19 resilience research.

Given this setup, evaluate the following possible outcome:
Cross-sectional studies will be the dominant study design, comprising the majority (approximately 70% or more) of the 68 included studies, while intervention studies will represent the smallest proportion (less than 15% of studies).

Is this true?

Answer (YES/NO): YES